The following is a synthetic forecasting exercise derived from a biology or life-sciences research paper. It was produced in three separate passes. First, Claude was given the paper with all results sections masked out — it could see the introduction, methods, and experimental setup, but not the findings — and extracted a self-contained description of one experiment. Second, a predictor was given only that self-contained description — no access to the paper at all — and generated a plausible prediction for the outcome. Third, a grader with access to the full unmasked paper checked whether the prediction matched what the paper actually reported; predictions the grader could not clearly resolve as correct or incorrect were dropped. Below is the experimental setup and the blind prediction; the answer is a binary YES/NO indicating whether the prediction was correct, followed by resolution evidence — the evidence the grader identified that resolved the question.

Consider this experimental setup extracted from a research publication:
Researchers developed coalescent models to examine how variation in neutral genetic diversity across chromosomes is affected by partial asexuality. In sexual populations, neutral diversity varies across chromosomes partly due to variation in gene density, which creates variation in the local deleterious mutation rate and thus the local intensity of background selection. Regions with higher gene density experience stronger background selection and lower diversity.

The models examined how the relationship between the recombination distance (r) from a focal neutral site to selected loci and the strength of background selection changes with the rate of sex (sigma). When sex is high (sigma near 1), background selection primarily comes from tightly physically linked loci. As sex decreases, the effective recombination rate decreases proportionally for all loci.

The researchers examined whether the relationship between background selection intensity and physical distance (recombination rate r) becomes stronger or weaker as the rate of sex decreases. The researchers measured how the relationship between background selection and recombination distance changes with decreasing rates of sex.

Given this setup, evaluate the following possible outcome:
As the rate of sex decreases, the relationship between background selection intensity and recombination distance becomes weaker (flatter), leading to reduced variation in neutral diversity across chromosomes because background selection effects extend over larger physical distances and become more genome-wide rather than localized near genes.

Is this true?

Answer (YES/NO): YES